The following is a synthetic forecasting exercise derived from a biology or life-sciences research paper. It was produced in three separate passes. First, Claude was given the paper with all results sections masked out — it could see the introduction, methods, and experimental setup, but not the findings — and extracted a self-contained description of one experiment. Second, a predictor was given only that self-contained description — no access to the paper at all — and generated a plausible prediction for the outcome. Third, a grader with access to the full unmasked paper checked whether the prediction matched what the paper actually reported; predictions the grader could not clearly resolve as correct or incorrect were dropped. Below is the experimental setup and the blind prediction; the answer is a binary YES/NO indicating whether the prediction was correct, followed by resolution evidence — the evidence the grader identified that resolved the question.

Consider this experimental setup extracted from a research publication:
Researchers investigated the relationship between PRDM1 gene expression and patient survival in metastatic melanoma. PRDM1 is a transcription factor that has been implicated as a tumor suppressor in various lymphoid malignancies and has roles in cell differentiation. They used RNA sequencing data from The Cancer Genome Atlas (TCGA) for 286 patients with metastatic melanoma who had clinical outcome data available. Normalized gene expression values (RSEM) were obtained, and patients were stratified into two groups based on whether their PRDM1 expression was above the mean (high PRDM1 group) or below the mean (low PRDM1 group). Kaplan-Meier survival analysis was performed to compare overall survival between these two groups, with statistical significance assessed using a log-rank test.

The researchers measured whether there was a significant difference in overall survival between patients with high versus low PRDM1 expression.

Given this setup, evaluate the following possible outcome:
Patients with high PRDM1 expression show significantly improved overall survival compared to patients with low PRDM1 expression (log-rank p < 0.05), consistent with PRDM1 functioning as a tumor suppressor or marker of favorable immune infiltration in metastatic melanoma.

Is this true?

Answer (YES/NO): YES